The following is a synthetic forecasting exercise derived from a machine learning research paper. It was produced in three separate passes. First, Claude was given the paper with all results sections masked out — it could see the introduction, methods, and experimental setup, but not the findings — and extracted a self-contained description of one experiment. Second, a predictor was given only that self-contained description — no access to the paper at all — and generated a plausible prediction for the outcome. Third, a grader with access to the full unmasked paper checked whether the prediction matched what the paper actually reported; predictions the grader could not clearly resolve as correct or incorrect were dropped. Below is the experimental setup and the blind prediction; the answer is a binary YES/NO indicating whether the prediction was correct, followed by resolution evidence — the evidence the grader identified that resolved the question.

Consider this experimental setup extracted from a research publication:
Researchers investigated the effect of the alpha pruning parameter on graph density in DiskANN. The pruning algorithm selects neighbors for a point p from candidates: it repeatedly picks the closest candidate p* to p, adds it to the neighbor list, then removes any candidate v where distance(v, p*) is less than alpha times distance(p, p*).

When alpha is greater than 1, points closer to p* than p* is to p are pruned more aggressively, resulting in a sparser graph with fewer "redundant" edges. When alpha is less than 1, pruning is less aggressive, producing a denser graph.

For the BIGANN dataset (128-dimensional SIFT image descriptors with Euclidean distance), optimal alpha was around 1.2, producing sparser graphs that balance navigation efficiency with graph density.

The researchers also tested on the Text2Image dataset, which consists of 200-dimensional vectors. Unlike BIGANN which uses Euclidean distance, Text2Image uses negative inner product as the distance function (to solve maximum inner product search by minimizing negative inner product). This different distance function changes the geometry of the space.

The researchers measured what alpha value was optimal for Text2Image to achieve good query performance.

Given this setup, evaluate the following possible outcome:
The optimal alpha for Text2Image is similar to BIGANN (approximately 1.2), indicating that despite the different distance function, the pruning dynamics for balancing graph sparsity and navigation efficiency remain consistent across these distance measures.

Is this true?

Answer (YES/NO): NO